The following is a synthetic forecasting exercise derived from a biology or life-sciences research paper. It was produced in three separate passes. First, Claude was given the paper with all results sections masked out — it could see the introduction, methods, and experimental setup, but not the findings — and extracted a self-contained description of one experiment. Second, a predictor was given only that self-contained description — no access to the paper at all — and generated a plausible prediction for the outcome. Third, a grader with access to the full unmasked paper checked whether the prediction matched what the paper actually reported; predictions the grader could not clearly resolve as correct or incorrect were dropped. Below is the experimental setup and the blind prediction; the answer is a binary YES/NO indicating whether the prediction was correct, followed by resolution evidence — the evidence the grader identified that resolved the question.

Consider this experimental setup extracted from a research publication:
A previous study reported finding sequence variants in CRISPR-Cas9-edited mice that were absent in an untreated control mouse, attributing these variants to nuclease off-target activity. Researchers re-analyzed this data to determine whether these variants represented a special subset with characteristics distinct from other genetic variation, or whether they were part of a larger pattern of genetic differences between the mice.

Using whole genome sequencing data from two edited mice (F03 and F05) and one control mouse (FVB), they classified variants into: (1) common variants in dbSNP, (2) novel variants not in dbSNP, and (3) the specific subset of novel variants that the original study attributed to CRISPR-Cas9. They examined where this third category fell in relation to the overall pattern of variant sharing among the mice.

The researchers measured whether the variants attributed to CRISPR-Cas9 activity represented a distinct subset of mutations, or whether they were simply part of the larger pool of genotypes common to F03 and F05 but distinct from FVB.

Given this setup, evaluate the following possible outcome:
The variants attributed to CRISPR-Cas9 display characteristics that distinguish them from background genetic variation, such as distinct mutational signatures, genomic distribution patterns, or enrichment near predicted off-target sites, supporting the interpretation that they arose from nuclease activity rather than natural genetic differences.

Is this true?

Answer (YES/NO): NO